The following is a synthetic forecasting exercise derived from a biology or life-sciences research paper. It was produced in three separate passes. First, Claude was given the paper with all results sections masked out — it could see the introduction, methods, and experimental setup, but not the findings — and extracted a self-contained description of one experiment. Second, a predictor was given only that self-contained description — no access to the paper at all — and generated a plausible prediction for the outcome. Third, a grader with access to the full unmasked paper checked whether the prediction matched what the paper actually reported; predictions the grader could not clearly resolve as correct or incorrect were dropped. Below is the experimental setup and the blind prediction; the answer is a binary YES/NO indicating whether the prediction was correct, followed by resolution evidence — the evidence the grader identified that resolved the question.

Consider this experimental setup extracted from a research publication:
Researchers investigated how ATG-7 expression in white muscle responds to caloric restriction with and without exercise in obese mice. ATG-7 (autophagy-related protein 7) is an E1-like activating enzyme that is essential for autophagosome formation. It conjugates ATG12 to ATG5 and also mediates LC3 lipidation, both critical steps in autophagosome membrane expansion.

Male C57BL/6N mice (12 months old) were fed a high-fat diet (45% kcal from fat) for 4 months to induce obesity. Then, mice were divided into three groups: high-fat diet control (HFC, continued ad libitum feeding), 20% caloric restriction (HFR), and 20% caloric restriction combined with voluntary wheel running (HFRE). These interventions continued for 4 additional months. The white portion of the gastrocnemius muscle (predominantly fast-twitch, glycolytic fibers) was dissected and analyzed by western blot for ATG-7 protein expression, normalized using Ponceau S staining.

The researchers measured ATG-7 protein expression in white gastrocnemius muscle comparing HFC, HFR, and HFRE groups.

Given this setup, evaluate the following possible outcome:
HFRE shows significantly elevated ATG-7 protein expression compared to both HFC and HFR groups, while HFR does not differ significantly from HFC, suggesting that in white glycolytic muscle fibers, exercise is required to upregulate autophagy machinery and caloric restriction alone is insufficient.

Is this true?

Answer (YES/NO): NO